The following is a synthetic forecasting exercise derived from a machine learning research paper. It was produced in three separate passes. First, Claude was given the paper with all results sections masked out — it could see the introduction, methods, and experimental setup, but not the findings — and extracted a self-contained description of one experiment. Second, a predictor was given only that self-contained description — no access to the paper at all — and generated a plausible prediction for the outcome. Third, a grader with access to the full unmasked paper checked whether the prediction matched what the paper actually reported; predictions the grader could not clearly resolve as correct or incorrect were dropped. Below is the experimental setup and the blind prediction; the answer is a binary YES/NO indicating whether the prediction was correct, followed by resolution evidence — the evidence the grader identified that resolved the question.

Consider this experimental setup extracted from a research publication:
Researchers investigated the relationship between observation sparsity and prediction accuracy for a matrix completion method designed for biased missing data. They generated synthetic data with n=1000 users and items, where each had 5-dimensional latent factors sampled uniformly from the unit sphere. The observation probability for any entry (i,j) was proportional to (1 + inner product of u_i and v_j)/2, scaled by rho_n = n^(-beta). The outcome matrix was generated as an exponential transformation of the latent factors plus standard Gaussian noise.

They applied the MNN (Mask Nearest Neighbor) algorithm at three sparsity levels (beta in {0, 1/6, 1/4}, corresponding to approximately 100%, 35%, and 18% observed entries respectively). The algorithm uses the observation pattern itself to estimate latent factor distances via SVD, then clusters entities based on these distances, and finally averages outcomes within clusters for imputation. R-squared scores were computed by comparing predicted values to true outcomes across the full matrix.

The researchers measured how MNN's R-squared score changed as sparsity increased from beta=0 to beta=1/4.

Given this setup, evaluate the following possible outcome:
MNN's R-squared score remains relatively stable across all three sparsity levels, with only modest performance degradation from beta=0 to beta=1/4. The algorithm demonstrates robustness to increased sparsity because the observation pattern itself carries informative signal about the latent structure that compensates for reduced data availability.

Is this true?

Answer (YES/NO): NO